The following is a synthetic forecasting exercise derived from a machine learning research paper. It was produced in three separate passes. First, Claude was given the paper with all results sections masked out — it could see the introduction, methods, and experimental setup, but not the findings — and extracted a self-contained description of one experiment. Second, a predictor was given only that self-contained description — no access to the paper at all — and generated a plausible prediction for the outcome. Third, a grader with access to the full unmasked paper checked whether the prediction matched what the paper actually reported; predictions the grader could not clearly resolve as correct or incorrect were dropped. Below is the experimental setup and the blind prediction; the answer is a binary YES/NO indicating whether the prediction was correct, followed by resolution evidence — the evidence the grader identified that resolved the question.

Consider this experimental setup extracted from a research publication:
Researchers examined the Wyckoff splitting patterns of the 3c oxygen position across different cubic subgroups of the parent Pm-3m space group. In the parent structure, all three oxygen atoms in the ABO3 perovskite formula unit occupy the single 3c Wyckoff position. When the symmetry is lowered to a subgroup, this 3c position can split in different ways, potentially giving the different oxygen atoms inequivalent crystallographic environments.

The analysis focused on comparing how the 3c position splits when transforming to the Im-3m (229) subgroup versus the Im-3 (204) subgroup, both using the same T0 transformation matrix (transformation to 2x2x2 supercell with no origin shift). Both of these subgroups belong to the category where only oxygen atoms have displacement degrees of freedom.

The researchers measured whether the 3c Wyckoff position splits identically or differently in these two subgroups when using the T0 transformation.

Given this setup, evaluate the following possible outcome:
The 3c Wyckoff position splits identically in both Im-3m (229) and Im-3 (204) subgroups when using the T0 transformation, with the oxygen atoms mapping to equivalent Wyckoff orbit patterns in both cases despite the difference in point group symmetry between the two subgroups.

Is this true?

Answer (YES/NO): NO